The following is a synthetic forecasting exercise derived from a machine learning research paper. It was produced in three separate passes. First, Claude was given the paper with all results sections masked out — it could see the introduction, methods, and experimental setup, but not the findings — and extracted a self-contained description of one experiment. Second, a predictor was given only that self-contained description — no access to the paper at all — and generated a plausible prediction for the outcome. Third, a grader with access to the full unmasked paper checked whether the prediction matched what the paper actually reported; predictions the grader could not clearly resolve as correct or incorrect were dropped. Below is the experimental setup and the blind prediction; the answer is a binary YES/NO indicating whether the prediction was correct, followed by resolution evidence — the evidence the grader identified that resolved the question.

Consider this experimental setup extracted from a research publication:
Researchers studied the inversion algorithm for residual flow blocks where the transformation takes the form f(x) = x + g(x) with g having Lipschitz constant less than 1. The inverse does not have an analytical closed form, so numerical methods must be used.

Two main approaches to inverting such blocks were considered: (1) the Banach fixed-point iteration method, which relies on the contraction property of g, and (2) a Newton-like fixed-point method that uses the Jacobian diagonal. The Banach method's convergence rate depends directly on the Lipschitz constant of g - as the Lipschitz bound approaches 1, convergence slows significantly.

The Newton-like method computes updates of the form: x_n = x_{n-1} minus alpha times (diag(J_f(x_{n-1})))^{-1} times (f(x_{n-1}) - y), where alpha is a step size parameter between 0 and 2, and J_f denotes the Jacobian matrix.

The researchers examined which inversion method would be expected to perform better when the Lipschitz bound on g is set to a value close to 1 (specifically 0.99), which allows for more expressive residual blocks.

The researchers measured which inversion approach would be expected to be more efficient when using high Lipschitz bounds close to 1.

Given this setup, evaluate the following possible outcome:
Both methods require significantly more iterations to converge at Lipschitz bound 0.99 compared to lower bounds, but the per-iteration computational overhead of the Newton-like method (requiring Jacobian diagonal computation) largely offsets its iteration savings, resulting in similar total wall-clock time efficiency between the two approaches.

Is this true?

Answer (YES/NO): NO